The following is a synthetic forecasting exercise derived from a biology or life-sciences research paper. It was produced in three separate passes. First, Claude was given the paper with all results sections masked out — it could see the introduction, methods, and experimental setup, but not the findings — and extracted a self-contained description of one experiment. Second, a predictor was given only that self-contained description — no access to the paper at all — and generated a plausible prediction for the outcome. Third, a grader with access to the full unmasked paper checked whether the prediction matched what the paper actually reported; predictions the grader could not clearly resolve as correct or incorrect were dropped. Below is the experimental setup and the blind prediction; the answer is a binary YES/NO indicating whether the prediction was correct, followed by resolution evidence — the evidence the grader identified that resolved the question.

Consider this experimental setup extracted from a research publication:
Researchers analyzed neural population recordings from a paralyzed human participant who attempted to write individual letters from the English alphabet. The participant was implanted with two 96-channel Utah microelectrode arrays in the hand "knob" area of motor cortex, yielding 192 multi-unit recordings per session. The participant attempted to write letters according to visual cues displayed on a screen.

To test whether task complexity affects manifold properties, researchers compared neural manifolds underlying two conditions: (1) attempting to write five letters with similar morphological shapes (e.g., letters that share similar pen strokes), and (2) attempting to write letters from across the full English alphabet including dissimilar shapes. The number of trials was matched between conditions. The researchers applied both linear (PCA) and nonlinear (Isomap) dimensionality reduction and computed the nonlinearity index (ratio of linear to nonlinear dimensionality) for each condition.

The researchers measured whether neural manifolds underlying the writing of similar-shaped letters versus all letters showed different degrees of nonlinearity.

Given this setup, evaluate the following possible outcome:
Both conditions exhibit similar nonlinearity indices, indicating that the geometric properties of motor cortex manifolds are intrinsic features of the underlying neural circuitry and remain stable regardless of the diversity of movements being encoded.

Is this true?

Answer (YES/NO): NO